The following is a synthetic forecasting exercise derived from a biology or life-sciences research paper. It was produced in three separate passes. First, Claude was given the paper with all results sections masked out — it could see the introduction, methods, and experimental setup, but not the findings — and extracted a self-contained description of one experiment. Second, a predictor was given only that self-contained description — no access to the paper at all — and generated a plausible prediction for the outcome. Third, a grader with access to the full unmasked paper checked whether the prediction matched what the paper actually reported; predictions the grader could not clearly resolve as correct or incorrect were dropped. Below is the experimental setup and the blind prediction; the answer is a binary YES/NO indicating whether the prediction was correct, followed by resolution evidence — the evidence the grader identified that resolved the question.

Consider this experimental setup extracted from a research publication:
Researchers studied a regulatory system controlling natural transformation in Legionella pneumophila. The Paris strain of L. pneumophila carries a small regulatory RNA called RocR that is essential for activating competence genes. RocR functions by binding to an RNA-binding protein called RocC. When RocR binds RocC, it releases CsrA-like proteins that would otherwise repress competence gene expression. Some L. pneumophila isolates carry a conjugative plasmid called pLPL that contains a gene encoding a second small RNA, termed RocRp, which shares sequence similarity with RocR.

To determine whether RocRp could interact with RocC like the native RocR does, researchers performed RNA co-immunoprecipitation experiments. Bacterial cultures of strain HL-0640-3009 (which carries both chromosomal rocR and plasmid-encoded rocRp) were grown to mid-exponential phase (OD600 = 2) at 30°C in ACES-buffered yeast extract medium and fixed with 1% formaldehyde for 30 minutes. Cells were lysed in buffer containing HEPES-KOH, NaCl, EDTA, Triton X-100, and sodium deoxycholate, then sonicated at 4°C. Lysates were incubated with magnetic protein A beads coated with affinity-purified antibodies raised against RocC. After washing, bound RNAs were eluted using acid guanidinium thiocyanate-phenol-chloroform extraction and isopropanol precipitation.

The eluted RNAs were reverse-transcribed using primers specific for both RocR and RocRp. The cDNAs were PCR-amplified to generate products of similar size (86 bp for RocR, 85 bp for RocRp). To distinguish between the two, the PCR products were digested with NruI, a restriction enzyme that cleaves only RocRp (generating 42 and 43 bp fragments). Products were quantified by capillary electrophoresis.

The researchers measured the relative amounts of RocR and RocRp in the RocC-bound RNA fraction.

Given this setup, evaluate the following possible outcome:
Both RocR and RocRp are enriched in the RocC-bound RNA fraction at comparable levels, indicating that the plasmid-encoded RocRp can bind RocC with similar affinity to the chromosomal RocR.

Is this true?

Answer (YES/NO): NO